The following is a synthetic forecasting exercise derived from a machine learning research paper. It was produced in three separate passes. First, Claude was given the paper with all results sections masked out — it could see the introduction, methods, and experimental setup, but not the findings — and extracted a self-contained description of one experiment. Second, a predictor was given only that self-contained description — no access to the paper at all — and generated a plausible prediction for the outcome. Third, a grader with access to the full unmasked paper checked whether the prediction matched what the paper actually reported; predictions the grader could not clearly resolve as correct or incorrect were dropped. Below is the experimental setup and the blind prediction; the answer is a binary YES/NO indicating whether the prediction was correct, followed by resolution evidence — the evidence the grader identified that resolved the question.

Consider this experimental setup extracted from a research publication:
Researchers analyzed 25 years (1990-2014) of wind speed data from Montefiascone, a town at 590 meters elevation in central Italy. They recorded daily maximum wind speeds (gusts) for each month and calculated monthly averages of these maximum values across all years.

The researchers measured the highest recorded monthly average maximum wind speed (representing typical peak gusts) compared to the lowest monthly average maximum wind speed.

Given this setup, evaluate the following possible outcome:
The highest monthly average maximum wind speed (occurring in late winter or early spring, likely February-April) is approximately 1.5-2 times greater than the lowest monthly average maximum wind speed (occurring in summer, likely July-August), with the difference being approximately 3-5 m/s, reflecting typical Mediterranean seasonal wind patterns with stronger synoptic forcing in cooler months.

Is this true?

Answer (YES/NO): NO